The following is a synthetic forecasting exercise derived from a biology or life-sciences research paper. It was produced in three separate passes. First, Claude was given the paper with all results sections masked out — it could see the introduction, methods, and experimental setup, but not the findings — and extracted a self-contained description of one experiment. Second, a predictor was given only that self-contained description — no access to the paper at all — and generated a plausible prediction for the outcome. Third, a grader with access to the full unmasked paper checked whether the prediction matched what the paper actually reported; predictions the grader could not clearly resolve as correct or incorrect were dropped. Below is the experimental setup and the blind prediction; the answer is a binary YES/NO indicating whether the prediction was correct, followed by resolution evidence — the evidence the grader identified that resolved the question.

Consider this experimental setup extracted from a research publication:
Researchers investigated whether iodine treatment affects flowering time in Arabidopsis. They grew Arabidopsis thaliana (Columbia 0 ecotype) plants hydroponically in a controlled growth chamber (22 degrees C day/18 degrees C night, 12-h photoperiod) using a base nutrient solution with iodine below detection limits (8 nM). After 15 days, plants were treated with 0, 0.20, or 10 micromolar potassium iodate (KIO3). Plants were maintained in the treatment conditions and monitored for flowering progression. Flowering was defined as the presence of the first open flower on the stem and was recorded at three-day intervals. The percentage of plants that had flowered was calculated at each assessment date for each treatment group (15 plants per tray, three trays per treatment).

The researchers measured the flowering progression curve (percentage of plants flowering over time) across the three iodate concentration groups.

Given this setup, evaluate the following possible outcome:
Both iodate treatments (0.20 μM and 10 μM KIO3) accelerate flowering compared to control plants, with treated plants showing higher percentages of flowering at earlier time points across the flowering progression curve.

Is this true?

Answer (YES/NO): YES